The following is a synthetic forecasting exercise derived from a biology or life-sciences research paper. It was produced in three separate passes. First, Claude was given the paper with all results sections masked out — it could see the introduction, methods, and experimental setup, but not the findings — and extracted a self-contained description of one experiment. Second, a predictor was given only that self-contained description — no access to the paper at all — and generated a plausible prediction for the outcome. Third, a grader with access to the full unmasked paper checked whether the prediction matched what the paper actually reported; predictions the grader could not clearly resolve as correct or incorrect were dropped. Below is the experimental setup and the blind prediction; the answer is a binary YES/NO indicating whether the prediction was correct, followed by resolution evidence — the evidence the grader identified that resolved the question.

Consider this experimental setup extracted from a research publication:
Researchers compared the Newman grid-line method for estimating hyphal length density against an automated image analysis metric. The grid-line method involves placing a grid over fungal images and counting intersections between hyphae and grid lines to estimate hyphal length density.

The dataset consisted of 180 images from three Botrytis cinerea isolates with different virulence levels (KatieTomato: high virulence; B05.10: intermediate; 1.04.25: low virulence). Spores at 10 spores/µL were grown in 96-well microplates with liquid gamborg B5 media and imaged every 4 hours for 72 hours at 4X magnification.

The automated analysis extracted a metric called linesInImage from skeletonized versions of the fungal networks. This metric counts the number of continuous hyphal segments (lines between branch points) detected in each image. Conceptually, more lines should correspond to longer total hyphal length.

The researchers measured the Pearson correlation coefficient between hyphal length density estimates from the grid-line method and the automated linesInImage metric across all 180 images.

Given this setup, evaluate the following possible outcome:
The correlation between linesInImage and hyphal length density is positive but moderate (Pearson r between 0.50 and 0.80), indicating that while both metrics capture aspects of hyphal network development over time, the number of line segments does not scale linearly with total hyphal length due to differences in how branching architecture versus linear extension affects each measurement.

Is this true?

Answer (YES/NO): NO